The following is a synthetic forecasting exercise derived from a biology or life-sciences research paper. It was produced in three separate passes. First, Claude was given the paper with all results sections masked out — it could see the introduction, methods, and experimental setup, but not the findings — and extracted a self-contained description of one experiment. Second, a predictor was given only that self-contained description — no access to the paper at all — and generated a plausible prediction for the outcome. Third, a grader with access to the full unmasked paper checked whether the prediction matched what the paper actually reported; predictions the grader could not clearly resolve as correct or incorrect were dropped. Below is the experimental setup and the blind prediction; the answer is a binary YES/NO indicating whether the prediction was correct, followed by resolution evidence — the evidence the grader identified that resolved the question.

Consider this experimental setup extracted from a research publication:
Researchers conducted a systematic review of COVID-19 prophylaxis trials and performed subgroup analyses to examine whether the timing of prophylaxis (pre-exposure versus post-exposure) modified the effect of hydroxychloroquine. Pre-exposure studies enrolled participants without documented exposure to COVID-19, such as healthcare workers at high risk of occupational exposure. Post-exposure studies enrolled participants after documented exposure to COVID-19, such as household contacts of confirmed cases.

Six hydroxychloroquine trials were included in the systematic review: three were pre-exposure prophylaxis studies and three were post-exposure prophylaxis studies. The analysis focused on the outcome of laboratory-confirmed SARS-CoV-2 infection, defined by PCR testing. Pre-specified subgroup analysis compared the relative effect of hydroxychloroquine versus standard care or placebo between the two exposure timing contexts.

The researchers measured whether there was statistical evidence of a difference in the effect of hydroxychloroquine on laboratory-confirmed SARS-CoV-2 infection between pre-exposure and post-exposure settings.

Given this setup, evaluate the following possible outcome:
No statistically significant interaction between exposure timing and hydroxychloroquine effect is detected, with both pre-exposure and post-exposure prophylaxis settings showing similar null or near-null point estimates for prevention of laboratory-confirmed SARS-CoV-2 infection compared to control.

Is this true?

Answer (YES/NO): YES